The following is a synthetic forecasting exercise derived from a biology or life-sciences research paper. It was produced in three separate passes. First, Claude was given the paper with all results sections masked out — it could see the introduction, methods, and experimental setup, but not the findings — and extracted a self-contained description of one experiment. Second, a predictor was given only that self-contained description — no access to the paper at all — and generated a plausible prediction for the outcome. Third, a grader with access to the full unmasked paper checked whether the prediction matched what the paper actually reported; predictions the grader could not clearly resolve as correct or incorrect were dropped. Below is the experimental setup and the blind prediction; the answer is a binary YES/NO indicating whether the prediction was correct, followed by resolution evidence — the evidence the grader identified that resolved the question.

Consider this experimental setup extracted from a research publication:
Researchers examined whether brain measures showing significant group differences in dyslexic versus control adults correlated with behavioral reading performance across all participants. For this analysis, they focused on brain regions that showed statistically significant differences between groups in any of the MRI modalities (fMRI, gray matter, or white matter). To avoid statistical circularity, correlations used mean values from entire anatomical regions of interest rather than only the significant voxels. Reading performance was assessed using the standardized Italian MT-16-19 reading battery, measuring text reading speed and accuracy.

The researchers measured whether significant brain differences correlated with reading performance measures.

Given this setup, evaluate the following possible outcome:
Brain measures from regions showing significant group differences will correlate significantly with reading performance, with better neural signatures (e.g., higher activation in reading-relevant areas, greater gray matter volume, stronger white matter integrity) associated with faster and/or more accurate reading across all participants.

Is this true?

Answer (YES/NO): YES